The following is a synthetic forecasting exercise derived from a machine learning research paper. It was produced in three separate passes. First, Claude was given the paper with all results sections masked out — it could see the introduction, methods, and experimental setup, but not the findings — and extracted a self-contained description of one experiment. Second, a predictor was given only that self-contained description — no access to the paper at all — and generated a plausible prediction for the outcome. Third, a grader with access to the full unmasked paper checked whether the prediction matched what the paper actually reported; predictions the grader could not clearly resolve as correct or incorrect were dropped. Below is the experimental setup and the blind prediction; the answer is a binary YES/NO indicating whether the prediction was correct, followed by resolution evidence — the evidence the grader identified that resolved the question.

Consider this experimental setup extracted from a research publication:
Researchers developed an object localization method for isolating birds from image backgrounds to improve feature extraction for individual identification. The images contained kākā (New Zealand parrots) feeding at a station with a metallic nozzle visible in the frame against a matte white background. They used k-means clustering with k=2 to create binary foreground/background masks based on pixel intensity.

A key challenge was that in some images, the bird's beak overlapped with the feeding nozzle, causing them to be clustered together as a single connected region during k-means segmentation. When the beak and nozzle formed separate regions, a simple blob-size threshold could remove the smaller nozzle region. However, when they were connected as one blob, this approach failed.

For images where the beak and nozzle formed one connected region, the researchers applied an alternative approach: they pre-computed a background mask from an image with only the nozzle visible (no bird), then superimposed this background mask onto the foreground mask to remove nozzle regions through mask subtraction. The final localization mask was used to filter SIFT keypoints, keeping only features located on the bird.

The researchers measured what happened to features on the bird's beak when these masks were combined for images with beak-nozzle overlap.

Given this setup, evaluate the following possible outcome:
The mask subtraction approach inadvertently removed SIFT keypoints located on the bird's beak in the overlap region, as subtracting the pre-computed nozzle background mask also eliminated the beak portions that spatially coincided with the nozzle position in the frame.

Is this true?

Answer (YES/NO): YES